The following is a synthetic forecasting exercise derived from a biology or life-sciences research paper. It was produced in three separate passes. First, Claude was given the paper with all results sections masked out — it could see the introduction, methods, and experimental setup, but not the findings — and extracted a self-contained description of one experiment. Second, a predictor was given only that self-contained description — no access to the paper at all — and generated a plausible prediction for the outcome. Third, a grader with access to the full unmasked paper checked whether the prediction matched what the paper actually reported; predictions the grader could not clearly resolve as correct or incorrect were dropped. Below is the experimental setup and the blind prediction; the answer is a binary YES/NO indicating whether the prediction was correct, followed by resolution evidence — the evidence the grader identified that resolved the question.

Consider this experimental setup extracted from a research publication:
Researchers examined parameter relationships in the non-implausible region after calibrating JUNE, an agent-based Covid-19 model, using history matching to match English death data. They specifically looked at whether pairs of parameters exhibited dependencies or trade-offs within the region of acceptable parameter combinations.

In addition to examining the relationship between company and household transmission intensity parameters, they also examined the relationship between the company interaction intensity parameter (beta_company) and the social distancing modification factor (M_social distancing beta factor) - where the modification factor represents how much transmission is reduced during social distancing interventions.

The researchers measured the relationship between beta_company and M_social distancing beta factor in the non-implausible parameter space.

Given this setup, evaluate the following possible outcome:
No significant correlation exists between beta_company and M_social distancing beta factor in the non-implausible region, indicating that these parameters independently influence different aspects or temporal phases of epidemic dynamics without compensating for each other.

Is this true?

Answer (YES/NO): NO